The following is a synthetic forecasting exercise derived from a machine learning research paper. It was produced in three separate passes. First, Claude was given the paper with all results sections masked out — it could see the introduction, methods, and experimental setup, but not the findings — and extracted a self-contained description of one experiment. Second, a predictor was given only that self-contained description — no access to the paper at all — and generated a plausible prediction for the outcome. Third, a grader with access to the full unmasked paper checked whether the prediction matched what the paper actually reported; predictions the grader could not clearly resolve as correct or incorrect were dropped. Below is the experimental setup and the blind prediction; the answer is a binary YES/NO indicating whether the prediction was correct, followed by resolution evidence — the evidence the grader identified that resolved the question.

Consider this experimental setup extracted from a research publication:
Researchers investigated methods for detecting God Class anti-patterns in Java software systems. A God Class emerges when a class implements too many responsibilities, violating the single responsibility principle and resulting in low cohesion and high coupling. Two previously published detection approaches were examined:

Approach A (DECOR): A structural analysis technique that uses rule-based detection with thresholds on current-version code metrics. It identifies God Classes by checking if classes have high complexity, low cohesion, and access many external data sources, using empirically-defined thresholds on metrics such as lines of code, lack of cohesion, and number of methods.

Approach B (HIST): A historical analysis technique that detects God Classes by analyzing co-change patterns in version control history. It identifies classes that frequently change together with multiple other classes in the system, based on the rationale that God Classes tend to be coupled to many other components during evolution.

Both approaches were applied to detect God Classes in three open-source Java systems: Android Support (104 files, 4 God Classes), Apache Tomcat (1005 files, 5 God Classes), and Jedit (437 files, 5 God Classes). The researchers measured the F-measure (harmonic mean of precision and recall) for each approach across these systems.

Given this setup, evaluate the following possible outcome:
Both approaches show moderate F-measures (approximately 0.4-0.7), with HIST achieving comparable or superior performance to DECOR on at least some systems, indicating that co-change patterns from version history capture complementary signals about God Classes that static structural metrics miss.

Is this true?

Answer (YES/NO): NO